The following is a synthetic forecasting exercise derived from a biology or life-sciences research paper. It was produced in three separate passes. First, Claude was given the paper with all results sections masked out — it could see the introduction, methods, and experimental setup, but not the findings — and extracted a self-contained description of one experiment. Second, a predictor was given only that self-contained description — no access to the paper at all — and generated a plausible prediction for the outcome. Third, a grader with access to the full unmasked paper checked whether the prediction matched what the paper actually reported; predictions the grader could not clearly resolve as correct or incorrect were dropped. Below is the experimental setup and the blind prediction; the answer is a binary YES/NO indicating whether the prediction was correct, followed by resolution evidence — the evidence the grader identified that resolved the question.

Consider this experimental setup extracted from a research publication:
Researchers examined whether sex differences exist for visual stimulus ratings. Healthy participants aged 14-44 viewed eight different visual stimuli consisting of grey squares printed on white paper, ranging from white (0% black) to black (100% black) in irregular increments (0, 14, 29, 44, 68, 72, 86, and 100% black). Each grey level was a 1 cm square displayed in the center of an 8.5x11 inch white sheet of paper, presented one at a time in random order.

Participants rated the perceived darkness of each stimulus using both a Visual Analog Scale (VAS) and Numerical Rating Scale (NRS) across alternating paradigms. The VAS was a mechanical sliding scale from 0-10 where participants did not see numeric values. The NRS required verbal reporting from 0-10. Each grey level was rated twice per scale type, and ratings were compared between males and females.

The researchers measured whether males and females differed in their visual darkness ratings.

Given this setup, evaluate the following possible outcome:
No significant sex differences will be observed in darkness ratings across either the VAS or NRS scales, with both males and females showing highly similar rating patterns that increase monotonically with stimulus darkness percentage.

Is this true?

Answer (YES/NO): YES